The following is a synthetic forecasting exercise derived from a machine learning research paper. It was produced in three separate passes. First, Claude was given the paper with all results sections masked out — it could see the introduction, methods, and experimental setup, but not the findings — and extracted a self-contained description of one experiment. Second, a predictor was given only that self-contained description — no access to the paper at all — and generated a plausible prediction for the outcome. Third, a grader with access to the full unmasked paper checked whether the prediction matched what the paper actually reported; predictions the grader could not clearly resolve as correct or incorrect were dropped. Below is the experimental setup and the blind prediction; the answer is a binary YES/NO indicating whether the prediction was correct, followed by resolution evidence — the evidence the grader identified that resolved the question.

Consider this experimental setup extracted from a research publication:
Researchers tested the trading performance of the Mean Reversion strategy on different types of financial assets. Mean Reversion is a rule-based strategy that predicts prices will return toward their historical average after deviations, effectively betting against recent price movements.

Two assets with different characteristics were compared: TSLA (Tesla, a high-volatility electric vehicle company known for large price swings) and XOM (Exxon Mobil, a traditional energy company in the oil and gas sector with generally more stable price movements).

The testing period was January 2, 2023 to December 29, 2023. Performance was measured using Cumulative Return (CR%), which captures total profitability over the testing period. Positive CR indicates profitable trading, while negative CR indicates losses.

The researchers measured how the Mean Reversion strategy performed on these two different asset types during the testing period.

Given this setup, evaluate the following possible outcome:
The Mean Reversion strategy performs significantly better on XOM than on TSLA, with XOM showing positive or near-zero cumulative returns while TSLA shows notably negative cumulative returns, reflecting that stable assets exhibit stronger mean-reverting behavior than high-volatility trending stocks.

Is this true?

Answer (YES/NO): YES